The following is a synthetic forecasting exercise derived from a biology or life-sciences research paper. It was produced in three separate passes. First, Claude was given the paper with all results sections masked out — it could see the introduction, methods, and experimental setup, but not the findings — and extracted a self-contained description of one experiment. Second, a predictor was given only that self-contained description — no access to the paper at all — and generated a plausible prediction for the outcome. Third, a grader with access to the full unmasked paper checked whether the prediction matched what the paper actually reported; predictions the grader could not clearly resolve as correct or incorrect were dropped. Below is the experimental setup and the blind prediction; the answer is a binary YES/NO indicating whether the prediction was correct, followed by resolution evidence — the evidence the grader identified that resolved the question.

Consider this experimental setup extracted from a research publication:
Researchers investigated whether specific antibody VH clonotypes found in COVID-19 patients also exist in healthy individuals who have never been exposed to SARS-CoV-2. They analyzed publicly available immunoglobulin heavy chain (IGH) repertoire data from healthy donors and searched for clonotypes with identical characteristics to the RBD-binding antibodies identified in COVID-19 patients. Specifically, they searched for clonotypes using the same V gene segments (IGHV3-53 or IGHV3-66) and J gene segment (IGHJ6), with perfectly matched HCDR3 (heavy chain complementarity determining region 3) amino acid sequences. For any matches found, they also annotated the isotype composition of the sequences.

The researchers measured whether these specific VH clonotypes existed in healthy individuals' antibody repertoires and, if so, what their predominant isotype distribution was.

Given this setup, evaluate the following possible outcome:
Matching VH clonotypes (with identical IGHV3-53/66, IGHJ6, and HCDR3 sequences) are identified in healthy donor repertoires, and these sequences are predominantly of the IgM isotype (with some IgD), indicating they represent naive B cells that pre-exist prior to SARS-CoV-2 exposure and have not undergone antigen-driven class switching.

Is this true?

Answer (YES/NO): YES